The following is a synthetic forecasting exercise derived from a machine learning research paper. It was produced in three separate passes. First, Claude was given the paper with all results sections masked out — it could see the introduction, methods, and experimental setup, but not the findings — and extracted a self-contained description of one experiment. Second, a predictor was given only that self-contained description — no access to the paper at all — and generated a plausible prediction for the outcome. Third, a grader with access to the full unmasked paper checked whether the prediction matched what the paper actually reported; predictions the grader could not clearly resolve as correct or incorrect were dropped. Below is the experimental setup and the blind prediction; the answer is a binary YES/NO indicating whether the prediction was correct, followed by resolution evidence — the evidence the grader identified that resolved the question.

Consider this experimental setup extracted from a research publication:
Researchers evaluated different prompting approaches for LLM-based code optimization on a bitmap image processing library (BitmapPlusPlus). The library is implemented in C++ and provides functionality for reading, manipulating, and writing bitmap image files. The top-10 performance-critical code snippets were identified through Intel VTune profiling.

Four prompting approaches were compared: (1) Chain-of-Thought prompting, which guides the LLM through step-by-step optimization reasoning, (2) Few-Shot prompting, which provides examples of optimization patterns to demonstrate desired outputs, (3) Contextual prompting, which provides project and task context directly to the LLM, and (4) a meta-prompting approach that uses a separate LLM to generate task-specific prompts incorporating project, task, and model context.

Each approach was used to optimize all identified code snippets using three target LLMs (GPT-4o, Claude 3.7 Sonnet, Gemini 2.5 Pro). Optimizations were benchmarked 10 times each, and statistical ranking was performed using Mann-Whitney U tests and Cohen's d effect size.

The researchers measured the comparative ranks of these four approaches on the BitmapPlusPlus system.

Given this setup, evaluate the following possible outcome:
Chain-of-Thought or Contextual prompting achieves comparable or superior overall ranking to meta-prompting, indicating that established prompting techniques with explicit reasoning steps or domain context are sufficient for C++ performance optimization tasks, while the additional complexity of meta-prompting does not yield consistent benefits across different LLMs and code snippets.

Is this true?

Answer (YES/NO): NO